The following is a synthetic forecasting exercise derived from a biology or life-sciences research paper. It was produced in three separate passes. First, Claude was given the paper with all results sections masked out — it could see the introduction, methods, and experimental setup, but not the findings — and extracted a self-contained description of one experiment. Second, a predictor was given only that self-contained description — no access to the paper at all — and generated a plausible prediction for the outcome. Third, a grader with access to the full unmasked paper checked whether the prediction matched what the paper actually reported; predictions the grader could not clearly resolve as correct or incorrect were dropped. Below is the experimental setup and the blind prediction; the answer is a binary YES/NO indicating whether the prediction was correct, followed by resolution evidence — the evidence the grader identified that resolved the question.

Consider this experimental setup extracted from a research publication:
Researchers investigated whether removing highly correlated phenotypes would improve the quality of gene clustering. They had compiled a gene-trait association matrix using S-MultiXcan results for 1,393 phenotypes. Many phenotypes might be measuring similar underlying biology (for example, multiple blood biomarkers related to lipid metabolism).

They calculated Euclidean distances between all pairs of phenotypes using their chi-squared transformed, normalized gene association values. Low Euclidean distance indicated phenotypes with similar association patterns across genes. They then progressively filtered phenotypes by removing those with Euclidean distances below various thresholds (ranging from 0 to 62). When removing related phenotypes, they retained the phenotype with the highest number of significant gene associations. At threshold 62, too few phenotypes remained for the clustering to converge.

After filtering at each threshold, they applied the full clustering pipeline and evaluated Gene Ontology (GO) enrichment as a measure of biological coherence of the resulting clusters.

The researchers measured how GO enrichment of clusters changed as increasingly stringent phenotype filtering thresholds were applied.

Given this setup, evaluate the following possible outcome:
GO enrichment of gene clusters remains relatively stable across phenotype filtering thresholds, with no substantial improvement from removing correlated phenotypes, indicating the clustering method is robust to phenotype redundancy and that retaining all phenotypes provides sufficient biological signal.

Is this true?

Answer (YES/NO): NO